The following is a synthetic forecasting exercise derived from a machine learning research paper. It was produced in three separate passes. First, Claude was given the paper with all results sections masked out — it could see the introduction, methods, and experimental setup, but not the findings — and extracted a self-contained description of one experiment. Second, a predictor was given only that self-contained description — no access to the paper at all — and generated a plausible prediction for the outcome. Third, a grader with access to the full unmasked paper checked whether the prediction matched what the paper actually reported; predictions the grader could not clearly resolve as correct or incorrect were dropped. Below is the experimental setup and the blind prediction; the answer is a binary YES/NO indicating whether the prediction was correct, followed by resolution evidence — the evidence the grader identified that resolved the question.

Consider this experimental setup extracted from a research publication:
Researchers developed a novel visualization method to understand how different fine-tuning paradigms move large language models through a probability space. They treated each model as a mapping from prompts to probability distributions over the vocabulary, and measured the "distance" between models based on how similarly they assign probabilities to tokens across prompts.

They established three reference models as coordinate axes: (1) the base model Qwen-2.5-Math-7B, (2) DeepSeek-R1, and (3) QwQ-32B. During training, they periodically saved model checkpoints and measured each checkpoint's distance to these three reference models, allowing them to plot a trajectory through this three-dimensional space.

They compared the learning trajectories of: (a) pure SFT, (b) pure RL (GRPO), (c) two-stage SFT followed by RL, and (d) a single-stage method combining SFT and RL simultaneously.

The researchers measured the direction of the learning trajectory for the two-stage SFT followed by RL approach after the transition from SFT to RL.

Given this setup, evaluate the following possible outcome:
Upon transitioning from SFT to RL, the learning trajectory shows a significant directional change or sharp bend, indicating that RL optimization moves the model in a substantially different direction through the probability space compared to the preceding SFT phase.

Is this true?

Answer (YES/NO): YES